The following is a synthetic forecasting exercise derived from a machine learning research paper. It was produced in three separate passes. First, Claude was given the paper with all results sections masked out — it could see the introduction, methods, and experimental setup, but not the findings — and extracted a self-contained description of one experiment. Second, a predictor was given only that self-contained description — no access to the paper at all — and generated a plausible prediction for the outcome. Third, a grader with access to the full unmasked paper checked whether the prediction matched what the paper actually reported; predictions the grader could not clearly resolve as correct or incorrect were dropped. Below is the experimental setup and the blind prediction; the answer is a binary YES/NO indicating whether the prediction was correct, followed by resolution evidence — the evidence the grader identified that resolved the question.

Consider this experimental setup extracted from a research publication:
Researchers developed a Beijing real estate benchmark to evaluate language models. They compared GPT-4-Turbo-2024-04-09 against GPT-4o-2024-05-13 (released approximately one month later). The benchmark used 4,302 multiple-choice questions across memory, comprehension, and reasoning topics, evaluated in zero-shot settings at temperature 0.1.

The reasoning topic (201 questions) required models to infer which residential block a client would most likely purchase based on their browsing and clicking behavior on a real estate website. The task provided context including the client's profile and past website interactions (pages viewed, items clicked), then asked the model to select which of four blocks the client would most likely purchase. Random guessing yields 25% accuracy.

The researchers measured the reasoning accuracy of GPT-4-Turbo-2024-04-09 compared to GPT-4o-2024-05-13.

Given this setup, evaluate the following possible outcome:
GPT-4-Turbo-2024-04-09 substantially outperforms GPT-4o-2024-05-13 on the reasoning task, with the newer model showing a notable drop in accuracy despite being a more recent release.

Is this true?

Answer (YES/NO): NO